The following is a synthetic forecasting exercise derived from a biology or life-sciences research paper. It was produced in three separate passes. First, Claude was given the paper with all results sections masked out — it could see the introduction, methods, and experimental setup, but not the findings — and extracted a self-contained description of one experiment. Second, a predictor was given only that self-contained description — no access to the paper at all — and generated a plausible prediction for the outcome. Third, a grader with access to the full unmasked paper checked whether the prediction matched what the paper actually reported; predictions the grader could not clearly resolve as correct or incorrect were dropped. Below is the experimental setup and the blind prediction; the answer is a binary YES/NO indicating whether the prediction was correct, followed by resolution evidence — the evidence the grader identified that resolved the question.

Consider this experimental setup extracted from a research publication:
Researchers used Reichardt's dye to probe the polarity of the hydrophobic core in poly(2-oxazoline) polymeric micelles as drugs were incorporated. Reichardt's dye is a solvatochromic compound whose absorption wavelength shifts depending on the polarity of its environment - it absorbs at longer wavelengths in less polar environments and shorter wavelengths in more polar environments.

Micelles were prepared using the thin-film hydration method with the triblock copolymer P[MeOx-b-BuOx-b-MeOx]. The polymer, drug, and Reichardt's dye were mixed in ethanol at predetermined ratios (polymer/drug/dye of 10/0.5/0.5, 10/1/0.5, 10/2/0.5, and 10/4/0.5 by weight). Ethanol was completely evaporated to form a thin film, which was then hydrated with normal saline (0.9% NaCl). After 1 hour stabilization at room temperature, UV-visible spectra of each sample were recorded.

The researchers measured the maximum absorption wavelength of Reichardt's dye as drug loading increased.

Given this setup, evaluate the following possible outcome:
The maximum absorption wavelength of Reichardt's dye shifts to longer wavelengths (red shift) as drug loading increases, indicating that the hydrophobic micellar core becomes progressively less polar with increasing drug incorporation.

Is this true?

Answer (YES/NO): NO